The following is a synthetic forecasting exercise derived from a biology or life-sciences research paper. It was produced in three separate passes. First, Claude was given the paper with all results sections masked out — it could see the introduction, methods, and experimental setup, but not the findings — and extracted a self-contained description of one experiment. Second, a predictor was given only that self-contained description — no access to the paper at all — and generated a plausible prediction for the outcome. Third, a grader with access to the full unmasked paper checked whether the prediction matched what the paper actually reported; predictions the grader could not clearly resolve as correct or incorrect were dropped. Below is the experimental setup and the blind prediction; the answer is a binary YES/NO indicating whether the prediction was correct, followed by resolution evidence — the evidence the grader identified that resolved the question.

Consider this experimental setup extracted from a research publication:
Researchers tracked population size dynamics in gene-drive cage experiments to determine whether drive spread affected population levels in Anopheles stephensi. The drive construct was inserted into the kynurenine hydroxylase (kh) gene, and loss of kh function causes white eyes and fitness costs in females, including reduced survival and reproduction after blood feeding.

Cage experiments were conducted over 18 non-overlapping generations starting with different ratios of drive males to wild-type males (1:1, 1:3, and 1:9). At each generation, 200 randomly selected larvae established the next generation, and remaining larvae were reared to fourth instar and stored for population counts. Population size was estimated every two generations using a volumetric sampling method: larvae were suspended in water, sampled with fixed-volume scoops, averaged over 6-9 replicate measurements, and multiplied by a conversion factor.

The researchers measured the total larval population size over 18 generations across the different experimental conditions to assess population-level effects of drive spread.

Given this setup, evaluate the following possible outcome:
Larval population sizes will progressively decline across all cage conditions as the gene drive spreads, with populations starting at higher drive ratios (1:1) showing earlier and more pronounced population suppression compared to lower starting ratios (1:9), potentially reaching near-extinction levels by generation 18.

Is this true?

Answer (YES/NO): NO